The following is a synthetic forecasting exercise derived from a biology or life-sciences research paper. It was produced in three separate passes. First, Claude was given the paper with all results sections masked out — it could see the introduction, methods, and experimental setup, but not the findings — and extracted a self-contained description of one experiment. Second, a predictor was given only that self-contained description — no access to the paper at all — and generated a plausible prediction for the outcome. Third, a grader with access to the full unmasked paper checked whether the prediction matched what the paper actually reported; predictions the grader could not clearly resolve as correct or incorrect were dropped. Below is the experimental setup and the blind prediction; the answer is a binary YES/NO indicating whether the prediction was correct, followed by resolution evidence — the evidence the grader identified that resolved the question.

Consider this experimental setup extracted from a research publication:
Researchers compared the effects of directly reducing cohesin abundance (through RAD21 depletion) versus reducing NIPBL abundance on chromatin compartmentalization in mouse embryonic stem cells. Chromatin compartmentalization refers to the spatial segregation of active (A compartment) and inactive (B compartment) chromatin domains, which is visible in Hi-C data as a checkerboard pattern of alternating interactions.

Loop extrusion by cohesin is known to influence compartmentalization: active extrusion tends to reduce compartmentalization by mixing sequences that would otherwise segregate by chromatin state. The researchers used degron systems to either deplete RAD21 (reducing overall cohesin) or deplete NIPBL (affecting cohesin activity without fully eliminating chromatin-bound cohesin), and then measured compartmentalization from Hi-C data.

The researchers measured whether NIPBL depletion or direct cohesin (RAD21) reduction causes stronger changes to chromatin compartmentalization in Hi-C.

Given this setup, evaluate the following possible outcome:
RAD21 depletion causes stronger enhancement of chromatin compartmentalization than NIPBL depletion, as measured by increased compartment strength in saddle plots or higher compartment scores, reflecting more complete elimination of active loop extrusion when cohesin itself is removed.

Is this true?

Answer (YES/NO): NO